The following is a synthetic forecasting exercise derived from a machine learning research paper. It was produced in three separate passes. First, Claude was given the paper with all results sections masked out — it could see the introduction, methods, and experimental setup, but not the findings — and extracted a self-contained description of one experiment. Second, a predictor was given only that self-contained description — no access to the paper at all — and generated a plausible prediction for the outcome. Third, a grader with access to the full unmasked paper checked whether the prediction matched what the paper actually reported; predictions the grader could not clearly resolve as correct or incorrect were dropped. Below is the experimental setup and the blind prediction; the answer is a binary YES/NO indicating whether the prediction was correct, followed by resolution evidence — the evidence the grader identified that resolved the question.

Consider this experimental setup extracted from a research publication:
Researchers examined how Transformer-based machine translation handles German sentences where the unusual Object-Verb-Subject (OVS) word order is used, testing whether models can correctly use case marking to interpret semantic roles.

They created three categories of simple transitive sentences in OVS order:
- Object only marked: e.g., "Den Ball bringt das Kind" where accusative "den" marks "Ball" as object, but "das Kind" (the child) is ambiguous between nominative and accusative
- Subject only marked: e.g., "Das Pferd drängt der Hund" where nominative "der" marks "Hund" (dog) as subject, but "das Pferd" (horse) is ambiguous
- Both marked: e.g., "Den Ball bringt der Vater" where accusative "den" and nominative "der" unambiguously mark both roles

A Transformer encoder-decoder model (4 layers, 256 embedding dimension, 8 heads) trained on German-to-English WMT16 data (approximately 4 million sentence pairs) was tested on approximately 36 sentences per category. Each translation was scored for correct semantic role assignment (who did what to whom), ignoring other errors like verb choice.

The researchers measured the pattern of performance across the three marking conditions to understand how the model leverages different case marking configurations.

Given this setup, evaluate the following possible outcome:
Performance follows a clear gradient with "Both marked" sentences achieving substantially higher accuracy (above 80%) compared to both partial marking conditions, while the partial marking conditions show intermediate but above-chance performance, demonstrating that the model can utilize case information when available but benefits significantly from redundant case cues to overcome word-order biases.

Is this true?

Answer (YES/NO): NO